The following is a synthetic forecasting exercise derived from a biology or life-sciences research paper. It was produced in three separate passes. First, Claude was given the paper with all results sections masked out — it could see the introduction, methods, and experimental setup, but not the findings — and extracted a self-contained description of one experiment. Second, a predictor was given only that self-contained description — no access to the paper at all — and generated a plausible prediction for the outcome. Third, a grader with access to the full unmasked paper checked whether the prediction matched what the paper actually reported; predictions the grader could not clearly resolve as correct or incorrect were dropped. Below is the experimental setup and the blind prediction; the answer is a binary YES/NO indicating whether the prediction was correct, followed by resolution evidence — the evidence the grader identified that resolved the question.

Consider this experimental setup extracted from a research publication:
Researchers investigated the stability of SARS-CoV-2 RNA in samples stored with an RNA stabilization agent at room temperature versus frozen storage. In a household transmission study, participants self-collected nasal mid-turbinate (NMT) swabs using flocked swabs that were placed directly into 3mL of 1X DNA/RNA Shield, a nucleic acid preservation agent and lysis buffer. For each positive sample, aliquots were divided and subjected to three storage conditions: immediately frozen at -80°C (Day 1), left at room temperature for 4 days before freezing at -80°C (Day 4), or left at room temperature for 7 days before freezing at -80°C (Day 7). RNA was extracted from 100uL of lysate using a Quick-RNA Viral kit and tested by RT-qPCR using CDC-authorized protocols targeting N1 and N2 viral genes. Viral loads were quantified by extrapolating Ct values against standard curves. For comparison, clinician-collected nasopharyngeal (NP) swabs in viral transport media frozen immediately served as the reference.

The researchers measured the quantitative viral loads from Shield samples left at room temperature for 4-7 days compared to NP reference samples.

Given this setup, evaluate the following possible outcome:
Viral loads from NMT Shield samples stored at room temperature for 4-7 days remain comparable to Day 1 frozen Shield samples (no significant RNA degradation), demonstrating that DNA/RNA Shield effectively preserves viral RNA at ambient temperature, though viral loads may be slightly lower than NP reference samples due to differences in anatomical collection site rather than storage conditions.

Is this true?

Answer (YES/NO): NO